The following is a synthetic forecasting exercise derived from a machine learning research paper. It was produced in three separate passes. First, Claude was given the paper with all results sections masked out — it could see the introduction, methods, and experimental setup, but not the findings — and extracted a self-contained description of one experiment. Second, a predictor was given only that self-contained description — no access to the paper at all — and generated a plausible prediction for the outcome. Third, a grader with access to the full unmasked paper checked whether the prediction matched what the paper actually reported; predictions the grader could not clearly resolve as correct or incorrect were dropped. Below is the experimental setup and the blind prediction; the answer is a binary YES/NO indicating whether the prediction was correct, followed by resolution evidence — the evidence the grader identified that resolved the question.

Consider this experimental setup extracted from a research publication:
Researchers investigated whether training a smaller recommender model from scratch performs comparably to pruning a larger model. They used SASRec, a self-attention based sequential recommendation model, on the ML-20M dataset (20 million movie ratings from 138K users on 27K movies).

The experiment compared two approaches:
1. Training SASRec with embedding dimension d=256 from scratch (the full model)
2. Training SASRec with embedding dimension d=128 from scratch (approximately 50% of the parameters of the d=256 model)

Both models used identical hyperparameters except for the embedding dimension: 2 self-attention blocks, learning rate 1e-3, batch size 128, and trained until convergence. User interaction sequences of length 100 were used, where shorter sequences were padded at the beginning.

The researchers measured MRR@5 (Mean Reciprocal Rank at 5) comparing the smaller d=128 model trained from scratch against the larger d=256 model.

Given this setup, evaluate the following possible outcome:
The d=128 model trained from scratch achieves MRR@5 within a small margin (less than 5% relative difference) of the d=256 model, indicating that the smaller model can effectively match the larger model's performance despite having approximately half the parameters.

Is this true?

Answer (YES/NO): NO